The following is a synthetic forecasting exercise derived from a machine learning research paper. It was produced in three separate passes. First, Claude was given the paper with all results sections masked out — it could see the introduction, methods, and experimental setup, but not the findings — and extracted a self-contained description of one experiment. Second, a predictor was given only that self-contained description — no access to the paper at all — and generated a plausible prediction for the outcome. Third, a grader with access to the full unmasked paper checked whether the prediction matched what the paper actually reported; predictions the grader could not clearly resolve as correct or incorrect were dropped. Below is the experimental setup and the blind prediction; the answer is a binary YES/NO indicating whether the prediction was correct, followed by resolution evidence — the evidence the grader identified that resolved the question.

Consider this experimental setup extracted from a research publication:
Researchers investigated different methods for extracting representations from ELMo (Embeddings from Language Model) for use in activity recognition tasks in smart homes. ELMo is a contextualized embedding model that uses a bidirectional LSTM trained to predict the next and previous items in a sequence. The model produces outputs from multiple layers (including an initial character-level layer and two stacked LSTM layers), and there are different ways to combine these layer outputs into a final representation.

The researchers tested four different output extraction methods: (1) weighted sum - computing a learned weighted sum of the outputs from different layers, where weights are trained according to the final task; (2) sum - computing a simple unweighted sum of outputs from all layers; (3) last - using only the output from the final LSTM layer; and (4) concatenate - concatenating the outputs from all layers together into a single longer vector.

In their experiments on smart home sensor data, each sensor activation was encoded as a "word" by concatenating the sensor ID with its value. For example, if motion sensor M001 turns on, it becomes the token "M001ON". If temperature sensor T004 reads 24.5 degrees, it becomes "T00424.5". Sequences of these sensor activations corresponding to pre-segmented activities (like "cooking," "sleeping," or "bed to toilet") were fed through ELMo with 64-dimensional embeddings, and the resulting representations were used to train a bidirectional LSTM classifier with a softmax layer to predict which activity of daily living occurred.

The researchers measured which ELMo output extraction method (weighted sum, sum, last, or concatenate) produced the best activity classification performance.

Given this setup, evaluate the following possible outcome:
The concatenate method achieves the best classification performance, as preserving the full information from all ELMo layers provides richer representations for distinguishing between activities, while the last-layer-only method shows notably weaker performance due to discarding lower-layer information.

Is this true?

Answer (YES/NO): NO